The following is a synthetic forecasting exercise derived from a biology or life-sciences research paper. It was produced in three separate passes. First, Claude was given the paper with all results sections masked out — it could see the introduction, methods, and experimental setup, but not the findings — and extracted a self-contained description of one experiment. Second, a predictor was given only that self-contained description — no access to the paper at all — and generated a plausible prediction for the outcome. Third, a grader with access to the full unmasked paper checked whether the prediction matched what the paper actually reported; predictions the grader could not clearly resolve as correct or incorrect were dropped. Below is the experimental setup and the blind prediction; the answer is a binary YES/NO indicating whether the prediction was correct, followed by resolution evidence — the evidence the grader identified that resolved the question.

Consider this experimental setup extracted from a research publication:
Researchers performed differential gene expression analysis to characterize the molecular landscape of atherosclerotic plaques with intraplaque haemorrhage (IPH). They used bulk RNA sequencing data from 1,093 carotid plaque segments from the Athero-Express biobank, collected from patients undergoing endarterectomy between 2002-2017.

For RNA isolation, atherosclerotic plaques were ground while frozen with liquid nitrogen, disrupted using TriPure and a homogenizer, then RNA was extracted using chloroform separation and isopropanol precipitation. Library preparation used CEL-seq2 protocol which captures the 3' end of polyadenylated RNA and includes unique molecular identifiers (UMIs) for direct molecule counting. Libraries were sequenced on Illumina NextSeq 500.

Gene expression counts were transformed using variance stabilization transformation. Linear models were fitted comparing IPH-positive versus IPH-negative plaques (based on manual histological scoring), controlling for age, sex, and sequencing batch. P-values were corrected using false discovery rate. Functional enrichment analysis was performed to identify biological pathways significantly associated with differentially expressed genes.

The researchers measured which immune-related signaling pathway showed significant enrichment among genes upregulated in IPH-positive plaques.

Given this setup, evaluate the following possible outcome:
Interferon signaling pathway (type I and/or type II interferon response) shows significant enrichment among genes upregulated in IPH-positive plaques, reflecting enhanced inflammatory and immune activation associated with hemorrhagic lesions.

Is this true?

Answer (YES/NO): NO